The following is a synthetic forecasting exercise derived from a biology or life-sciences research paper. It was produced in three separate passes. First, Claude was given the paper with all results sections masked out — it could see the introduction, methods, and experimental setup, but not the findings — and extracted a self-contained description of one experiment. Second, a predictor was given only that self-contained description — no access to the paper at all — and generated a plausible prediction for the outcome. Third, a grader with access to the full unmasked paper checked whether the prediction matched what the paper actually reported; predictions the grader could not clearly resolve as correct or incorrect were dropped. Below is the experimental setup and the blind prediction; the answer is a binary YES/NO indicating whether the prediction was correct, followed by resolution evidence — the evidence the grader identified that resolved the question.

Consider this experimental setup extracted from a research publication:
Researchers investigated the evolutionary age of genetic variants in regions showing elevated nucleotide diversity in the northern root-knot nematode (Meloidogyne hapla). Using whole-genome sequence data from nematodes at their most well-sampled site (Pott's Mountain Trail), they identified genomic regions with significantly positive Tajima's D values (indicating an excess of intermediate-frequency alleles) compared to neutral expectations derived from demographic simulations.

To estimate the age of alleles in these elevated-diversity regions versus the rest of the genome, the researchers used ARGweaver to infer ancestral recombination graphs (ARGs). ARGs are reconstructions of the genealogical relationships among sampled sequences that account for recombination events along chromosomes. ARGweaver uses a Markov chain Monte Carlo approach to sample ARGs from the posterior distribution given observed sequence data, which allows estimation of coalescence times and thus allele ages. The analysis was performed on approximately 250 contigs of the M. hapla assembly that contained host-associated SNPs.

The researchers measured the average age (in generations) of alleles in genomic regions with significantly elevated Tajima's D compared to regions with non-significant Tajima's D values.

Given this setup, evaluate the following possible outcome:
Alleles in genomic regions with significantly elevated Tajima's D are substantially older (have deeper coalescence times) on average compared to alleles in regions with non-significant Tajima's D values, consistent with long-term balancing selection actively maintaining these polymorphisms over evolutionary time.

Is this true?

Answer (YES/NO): YES